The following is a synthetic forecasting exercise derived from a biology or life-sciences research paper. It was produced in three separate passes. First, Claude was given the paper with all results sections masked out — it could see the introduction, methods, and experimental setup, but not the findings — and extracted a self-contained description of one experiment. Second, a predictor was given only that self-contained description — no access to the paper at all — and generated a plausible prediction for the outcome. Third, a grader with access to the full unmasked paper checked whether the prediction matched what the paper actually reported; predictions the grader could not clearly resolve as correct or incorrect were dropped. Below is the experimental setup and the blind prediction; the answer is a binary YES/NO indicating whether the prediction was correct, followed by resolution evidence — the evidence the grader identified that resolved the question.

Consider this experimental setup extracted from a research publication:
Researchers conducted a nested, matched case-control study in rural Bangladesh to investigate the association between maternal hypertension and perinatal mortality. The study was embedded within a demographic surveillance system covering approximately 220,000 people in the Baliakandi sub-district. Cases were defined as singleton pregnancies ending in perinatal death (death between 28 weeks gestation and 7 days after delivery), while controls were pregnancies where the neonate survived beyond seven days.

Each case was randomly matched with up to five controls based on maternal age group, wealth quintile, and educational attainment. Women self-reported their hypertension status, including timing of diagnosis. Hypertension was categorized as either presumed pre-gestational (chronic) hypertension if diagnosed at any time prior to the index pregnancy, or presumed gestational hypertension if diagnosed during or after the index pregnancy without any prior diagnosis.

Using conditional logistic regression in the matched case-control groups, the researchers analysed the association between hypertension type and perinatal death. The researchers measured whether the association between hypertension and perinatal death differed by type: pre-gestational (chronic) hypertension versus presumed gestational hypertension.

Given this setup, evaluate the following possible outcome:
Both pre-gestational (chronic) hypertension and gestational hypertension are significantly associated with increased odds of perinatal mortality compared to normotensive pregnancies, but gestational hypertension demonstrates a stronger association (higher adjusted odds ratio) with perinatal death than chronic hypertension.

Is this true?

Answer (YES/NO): NO